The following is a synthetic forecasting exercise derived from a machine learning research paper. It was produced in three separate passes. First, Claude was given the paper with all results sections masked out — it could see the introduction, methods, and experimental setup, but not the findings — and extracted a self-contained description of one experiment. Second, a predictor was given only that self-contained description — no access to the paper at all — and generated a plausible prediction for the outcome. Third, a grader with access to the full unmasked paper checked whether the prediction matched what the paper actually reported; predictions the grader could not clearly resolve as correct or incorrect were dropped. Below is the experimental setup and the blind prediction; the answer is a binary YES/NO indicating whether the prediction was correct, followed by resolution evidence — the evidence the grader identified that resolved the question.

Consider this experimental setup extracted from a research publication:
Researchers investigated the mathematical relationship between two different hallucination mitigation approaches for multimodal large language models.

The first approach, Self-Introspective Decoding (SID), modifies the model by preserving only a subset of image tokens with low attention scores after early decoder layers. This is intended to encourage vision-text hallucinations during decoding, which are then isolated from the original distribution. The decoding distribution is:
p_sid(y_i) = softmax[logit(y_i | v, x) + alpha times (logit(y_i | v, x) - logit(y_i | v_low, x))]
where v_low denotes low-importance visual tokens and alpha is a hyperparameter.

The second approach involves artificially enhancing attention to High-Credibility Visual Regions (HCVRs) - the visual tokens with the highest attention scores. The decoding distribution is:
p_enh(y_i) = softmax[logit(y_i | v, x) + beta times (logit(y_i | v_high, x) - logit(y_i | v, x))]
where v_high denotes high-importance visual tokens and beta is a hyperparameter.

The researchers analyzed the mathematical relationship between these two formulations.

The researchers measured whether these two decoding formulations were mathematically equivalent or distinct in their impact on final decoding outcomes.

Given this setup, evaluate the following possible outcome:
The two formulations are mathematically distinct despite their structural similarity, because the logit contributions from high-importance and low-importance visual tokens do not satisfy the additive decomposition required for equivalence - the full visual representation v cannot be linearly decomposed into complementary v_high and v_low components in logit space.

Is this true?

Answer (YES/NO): NO